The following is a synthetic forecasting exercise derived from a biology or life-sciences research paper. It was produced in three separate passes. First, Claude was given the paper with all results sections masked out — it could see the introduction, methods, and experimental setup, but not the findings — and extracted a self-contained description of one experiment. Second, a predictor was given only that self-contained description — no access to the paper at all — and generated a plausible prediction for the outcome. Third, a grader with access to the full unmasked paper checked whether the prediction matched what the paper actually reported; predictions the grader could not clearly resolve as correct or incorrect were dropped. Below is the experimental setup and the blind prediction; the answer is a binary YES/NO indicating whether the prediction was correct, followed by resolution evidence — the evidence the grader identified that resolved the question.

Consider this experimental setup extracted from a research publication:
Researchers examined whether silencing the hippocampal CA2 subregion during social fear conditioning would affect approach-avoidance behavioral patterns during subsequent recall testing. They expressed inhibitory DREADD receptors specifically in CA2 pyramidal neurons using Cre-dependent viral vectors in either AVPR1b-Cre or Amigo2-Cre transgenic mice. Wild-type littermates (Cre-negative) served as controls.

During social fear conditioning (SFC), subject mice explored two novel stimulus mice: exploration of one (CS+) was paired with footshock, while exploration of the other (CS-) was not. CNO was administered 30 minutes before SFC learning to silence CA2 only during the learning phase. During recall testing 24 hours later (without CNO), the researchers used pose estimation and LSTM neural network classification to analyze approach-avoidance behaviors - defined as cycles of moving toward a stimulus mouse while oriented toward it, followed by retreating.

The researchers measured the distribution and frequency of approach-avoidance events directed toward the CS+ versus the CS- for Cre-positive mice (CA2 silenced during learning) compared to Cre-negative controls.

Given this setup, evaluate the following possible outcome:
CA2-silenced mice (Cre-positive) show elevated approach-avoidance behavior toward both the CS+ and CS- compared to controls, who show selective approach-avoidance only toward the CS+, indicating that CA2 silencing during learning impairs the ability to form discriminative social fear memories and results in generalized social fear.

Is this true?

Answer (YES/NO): NO